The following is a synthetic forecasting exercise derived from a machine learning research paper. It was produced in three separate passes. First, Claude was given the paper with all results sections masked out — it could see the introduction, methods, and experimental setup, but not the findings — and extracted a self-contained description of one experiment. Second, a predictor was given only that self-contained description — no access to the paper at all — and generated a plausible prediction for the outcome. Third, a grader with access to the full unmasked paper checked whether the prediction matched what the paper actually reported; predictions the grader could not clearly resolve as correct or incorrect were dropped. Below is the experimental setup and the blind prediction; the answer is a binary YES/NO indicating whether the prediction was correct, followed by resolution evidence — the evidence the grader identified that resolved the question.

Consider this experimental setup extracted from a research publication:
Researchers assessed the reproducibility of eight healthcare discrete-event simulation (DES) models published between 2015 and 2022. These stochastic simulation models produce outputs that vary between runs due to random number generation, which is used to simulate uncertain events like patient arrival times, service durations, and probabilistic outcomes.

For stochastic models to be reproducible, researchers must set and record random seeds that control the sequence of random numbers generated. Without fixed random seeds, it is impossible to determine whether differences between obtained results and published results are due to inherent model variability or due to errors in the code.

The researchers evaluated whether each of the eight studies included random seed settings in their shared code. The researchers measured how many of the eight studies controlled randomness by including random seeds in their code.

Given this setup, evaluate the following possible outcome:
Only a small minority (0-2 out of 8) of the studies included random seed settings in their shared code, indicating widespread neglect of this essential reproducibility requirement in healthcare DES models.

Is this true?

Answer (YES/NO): NO